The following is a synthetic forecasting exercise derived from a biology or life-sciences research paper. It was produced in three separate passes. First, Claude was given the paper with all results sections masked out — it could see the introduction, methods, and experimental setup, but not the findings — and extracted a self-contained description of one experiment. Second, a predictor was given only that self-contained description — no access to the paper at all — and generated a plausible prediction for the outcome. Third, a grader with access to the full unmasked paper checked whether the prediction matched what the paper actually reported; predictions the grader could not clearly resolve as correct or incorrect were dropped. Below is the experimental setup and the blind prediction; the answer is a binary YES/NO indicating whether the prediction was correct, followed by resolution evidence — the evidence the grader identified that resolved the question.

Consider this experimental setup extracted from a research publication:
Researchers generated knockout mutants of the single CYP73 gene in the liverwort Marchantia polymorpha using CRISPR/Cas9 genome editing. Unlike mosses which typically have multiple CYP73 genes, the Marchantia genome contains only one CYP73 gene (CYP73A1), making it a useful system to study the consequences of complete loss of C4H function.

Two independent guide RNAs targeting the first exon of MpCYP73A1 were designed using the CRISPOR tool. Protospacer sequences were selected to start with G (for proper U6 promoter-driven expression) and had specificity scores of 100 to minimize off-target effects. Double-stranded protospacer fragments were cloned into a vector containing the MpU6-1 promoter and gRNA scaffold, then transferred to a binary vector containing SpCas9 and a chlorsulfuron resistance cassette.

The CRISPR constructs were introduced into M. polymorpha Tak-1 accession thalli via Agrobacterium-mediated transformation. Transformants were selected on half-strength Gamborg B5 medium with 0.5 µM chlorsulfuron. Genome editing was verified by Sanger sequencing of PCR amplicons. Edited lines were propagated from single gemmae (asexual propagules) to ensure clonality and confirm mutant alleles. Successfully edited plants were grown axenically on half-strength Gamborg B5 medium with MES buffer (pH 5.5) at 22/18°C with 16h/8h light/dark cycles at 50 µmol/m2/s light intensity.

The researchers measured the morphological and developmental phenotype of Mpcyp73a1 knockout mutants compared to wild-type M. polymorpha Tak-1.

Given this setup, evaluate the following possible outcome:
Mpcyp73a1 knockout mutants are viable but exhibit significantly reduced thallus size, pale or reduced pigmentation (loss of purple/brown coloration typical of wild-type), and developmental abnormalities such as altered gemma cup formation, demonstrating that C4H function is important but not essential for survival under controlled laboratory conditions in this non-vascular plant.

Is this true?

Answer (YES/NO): NO